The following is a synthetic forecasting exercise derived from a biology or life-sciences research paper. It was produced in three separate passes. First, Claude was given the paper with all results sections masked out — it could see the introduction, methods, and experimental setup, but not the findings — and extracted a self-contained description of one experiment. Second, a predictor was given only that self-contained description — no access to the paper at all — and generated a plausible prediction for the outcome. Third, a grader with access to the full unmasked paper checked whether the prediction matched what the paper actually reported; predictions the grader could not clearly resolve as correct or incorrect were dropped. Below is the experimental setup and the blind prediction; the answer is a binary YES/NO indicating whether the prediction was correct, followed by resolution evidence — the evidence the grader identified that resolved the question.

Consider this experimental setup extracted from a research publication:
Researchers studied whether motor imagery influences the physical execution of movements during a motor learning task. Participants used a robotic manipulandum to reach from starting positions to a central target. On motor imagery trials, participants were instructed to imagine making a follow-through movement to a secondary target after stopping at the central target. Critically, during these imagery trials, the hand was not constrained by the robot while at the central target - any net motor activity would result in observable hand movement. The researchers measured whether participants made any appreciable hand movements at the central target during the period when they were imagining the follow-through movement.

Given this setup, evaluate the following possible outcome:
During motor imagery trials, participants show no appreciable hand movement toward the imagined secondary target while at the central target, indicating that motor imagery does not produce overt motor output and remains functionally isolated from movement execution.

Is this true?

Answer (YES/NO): NO